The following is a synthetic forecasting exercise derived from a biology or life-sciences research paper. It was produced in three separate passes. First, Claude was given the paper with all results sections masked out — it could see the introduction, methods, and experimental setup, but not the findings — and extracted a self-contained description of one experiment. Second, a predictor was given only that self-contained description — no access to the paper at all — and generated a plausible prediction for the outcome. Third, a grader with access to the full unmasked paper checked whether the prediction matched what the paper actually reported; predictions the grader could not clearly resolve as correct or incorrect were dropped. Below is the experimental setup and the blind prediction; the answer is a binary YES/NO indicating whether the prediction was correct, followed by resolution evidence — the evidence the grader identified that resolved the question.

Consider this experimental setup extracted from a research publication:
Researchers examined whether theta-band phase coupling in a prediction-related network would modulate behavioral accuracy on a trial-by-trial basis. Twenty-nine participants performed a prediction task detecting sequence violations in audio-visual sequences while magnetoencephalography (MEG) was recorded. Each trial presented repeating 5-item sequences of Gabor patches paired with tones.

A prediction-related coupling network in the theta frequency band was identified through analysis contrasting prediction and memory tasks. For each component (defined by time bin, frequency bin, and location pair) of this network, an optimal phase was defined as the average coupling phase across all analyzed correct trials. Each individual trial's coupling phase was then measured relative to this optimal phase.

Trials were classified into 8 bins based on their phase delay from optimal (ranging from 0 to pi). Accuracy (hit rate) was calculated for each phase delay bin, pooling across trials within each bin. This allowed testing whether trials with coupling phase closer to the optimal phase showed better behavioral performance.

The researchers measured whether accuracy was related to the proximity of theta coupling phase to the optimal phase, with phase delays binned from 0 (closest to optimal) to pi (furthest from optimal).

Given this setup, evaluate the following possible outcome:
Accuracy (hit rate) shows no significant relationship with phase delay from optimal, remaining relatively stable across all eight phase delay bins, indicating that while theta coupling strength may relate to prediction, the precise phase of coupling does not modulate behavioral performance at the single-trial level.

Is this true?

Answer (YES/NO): NO